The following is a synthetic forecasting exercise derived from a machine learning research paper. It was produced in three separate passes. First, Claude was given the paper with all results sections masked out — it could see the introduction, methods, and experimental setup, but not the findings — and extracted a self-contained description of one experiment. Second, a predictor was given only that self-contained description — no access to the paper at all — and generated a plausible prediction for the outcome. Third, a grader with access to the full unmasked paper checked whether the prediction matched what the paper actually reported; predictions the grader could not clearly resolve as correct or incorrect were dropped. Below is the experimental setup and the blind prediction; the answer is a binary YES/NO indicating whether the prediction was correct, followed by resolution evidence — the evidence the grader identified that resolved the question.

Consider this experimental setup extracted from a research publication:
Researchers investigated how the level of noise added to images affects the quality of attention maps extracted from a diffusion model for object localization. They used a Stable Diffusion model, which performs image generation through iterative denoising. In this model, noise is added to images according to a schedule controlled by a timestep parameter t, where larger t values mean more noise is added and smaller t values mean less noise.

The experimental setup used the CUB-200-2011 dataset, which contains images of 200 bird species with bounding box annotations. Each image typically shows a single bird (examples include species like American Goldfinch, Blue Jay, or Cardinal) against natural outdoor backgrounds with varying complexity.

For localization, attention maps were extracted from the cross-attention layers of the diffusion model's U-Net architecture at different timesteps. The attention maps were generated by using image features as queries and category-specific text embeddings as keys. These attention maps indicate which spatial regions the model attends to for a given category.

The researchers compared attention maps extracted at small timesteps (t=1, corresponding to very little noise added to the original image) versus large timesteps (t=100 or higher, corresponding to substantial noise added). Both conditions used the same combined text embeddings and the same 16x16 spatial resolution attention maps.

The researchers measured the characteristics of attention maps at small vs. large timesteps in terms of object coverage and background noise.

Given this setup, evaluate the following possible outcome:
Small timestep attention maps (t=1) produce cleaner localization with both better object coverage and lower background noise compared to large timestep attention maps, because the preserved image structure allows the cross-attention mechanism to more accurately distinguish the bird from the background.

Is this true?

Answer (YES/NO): NO